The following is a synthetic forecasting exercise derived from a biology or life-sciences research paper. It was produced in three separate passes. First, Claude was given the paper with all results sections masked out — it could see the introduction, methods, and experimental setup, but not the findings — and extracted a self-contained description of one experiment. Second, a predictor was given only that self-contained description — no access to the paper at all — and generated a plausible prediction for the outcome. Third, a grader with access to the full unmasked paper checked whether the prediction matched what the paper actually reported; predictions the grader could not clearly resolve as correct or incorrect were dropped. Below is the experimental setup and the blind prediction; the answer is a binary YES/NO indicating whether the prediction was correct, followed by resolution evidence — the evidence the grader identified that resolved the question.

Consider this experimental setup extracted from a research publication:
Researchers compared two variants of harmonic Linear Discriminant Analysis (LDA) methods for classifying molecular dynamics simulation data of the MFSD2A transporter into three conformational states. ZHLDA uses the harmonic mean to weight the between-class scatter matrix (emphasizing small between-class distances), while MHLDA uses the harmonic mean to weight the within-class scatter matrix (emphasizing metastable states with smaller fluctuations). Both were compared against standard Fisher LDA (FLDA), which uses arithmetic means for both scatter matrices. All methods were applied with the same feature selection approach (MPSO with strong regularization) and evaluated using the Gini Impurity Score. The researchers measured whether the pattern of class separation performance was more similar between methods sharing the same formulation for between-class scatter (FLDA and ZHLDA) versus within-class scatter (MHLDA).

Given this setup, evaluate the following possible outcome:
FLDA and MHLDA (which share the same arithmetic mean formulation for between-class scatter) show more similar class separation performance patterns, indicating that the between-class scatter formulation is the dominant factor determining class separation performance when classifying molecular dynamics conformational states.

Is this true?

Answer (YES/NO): NO